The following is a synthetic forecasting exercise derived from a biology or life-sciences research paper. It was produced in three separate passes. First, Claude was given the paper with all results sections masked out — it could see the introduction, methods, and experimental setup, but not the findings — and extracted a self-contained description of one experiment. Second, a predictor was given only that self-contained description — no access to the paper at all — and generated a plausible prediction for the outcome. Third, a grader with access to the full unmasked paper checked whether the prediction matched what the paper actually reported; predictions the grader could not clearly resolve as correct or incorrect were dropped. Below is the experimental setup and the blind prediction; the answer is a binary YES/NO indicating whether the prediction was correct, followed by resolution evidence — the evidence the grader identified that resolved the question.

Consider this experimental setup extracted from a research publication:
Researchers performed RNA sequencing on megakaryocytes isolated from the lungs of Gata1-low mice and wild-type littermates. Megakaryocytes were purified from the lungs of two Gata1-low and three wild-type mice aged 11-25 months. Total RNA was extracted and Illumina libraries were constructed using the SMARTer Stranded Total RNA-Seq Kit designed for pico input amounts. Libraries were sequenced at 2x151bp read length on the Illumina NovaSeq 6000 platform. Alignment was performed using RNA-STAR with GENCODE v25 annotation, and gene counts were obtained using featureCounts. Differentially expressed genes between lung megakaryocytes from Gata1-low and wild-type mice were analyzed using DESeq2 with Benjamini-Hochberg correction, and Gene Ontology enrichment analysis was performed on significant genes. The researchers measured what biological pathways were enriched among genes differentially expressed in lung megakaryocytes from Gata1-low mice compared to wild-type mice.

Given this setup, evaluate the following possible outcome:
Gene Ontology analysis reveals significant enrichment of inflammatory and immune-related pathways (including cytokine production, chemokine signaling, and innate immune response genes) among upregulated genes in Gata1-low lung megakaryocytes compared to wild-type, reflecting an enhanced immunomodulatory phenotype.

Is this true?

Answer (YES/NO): NO